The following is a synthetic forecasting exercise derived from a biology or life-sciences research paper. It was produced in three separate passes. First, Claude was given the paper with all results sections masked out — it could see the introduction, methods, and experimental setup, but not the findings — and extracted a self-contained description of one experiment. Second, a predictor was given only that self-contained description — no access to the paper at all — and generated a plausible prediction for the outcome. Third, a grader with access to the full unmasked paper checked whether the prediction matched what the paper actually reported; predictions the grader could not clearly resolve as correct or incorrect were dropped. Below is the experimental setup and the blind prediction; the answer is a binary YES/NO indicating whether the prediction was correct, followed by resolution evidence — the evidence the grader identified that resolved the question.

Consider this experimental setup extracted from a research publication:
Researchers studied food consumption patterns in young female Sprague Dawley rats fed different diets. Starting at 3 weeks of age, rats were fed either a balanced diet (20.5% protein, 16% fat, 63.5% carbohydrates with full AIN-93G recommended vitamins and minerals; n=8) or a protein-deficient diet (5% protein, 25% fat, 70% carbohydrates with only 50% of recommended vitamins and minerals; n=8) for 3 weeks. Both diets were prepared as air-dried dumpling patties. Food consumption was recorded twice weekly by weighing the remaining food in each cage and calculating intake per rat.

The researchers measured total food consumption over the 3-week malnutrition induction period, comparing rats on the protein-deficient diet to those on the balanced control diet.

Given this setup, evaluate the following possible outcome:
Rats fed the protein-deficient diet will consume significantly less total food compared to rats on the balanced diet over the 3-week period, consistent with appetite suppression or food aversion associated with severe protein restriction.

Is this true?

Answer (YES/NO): YES